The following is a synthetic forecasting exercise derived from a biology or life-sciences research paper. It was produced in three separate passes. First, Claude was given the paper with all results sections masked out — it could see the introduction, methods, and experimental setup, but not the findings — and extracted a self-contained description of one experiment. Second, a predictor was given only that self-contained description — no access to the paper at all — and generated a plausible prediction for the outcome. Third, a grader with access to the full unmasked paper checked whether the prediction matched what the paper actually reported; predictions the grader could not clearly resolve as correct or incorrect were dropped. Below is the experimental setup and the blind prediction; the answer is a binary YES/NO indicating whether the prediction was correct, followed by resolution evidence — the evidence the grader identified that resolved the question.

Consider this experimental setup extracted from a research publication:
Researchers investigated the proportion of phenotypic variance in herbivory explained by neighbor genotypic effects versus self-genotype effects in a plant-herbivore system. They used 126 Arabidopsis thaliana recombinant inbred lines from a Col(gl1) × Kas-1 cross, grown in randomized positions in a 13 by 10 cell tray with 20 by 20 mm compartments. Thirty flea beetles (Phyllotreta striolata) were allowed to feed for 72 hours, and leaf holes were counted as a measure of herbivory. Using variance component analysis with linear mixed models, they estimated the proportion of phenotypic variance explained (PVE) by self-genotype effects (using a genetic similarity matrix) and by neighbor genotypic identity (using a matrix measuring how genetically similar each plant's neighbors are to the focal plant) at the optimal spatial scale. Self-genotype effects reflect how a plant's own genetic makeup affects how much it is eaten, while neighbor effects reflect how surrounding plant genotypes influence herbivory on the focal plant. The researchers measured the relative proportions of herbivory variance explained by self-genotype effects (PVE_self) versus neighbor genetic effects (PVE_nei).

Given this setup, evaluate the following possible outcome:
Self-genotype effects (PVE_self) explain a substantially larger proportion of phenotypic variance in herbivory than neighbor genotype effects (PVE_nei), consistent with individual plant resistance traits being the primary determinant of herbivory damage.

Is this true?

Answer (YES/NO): NO